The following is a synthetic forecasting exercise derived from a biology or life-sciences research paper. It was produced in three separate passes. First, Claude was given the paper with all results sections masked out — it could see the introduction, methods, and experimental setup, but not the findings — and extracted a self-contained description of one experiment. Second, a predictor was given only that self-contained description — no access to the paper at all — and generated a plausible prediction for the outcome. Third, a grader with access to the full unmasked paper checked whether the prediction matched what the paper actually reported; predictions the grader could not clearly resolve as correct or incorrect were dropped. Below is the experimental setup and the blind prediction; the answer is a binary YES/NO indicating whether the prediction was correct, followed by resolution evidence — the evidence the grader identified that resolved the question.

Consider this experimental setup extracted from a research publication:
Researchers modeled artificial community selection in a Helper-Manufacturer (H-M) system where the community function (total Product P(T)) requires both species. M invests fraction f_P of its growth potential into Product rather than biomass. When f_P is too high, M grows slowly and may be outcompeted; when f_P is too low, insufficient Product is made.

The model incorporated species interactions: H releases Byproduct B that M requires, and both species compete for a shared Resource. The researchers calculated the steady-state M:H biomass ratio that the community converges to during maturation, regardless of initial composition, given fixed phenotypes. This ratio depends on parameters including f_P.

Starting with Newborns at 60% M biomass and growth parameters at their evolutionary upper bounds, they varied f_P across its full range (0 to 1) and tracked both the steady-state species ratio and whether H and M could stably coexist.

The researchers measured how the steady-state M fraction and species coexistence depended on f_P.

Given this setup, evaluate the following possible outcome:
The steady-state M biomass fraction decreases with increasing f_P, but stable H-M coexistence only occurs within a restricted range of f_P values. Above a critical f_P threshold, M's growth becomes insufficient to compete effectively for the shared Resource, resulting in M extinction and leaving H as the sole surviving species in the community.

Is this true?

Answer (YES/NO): YES